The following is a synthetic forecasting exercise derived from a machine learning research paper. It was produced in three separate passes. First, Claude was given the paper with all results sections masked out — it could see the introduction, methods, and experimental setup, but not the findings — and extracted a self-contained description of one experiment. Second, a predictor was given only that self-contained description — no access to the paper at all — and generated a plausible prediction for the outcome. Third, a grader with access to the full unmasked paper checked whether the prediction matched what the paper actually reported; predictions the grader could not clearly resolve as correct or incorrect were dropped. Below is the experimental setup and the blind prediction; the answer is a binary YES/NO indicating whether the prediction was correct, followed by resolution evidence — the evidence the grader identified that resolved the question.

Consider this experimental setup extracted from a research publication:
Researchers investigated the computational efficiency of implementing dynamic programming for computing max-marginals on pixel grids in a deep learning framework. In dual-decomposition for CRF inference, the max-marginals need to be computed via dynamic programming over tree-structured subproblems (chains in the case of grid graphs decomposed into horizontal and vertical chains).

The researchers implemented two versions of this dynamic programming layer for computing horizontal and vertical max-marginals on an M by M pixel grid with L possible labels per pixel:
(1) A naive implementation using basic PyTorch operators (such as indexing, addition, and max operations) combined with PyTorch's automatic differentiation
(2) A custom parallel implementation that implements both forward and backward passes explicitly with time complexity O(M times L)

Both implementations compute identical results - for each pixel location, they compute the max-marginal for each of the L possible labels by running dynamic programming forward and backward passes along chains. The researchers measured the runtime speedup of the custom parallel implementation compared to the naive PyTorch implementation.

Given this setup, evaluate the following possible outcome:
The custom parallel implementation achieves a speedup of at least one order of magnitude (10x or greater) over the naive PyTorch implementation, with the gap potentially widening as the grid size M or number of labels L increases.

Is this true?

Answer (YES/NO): NO